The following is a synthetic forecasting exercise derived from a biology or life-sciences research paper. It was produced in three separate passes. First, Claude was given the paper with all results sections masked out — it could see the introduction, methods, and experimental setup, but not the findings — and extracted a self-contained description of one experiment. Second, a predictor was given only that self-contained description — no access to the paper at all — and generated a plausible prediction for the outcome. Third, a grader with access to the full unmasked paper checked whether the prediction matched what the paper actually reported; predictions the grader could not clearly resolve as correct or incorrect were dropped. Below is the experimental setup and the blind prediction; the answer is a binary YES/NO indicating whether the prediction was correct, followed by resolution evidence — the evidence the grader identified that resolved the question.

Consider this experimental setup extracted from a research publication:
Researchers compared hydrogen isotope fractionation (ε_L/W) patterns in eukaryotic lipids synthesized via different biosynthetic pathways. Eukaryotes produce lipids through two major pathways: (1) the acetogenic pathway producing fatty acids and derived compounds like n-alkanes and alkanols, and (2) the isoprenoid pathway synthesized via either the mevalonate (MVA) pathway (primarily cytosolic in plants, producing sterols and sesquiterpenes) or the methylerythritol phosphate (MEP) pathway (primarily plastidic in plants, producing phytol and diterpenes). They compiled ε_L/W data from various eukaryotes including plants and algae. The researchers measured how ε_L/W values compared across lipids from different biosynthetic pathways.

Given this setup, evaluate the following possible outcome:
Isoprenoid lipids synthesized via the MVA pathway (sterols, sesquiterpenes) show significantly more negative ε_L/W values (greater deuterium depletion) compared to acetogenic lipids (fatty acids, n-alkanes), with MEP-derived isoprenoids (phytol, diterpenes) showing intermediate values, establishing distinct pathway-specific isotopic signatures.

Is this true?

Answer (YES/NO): NO